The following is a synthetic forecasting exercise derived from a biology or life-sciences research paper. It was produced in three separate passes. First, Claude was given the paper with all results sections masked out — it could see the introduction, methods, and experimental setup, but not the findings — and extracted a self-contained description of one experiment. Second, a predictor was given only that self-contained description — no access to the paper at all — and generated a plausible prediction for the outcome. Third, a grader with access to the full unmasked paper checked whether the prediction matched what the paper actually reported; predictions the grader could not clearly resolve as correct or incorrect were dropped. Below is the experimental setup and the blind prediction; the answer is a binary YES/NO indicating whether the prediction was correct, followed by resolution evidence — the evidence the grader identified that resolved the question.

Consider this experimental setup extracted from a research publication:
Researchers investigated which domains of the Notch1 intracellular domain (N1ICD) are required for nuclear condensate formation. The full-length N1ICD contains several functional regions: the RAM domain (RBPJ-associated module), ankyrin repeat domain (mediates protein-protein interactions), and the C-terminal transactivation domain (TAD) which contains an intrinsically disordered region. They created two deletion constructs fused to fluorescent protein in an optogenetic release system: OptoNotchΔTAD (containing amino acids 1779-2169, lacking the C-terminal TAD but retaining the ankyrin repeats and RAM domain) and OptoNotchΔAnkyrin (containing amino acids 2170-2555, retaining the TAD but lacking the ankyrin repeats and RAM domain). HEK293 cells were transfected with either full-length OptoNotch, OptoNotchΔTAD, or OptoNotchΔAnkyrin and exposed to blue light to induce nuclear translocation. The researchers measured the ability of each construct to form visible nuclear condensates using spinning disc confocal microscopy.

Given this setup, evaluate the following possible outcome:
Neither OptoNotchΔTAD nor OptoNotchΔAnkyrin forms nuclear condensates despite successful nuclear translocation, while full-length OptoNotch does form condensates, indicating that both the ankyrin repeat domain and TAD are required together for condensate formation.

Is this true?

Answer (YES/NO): NO